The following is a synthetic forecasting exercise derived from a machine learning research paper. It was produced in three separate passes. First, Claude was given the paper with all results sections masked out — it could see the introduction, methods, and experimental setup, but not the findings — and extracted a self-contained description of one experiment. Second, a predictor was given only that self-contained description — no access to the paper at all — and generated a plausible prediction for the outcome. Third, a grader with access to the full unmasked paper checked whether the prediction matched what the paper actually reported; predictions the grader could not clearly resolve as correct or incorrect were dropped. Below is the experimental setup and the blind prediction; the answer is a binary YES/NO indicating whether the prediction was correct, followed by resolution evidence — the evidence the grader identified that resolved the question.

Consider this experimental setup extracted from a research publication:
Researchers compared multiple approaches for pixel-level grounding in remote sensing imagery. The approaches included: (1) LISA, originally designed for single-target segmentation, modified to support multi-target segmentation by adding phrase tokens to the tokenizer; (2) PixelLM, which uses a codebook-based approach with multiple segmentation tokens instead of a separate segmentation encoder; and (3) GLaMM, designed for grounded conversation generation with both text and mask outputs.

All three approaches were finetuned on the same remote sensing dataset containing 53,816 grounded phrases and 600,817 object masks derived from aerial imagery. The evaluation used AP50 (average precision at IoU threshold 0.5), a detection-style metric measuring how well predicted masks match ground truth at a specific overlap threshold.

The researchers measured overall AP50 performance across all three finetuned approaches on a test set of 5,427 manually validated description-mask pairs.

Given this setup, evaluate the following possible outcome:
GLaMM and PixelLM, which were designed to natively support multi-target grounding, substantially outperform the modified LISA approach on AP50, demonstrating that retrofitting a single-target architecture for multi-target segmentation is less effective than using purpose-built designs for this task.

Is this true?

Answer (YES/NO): YES